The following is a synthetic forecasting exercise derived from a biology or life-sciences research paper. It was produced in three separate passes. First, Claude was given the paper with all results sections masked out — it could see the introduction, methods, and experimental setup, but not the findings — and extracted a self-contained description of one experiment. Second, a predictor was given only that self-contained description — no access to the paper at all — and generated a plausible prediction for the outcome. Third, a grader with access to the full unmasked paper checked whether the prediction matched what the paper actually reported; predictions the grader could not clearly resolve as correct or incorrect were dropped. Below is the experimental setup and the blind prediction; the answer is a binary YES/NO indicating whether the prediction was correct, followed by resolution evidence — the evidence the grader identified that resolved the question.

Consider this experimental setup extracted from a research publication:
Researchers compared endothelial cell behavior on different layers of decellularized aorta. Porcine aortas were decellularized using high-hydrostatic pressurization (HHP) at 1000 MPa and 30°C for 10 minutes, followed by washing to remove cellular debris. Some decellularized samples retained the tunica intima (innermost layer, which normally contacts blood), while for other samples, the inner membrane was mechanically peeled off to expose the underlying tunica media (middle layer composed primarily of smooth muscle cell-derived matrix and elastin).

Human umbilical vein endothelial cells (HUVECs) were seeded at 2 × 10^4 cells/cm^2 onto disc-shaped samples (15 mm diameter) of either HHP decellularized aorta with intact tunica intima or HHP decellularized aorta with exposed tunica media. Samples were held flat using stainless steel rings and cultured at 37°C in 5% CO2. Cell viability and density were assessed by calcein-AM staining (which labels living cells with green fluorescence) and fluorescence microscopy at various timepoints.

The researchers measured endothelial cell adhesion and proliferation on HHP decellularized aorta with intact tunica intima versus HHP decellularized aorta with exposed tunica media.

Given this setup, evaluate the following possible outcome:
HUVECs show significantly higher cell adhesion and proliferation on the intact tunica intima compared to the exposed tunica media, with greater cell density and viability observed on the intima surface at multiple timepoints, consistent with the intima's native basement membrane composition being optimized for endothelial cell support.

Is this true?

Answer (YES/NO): YES